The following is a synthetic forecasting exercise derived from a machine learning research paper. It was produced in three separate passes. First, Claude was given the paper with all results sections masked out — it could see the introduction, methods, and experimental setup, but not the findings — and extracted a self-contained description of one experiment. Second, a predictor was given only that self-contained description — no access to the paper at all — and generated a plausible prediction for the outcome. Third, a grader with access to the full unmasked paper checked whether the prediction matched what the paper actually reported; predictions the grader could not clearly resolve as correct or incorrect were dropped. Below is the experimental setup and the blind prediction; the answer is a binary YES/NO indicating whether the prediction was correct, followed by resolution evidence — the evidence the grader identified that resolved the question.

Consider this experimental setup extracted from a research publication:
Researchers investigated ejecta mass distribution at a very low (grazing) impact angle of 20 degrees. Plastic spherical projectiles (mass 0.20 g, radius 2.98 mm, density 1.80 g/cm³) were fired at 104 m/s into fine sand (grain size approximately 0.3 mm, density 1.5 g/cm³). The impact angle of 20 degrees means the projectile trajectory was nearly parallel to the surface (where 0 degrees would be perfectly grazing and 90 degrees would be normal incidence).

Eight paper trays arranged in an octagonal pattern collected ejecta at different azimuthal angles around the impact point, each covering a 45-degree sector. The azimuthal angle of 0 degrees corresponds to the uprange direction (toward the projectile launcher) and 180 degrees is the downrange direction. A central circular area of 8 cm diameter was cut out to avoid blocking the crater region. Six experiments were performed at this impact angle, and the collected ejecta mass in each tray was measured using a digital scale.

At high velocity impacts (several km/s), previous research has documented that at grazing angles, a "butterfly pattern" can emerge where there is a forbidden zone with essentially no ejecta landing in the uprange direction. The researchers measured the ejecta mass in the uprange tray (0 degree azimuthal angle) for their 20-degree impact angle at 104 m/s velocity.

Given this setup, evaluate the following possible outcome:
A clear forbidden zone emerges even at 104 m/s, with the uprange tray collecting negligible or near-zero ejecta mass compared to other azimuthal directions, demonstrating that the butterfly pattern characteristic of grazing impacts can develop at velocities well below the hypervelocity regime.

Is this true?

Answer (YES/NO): NO